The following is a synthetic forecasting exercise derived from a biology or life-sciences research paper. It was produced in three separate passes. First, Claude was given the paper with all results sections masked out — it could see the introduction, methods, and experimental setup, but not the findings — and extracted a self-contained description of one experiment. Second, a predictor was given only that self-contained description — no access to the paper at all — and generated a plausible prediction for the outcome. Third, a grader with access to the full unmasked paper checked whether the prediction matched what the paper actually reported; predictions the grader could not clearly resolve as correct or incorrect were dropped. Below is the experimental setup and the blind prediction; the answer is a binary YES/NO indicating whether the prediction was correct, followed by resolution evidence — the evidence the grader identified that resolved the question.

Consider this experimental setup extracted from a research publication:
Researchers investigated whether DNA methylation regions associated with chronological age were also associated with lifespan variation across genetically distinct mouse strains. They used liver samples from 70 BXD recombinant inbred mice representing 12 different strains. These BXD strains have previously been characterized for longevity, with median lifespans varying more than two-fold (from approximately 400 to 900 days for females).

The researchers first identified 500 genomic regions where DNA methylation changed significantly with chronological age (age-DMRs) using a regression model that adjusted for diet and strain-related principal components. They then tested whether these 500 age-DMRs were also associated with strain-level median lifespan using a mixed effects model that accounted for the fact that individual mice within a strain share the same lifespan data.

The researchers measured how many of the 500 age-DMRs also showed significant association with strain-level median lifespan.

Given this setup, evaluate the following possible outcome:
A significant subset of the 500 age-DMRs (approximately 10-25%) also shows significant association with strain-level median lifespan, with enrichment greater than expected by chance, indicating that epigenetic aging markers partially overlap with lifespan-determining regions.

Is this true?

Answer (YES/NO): YES